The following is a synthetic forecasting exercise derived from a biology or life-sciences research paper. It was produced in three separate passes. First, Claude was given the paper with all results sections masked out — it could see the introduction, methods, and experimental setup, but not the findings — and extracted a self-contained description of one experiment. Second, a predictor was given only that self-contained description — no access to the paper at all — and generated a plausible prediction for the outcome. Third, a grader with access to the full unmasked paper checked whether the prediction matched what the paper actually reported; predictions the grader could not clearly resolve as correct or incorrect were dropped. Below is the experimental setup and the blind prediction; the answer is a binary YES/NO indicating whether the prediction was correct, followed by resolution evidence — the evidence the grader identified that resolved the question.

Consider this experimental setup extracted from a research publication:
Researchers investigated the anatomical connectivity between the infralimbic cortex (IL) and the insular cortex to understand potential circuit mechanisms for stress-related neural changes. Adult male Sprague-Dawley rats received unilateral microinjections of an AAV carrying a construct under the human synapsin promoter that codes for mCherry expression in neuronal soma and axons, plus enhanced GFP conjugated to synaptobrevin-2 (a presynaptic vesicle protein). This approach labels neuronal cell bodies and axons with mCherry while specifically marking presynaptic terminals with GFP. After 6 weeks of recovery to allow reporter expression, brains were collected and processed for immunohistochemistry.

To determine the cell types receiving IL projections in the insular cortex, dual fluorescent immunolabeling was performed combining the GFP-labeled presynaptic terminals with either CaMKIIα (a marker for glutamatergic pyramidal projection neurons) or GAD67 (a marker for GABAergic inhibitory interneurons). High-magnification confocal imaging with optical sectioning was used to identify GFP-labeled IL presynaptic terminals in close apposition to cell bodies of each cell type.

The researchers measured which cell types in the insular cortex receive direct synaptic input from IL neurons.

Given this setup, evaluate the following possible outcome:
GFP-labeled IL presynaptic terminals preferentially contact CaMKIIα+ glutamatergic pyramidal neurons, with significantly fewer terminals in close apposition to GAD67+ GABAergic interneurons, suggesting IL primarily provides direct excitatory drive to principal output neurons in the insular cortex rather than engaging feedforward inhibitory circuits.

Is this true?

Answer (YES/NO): NO